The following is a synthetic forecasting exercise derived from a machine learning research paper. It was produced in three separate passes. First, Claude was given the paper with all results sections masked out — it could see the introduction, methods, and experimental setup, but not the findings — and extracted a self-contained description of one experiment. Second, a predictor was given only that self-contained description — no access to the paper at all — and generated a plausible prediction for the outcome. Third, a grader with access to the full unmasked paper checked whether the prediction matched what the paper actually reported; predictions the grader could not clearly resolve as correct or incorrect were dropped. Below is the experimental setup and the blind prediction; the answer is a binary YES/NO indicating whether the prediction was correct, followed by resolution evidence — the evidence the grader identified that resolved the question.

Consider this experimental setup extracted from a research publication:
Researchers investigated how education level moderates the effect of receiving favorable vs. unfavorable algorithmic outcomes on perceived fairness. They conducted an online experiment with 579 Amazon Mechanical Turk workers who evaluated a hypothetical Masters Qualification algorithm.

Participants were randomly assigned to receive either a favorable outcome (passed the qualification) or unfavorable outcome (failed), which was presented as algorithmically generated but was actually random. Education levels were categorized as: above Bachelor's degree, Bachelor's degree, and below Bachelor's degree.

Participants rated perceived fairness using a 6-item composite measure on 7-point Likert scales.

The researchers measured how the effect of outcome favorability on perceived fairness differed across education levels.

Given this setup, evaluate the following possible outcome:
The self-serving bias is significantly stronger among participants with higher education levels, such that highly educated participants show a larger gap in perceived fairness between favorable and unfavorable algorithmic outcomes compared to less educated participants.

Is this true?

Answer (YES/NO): NO